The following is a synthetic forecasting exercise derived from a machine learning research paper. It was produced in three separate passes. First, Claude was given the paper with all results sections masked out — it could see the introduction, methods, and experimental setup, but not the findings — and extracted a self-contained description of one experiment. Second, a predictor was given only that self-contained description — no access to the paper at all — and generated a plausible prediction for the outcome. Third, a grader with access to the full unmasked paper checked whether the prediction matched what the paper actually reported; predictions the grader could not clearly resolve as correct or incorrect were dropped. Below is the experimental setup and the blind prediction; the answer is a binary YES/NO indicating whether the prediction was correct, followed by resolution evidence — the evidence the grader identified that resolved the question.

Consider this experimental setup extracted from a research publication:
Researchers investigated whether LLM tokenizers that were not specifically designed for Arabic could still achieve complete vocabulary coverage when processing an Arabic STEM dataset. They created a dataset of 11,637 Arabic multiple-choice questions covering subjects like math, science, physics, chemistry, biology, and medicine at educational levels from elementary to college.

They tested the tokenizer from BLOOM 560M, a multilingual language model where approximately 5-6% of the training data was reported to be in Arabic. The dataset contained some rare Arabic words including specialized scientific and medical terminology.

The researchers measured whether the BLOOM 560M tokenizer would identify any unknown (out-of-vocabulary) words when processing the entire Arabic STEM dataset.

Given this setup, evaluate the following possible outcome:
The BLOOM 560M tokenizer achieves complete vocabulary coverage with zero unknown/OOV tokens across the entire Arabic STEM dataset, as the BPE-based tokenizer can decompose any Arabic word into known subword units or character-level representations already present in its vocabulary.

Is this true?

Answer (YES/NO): YES